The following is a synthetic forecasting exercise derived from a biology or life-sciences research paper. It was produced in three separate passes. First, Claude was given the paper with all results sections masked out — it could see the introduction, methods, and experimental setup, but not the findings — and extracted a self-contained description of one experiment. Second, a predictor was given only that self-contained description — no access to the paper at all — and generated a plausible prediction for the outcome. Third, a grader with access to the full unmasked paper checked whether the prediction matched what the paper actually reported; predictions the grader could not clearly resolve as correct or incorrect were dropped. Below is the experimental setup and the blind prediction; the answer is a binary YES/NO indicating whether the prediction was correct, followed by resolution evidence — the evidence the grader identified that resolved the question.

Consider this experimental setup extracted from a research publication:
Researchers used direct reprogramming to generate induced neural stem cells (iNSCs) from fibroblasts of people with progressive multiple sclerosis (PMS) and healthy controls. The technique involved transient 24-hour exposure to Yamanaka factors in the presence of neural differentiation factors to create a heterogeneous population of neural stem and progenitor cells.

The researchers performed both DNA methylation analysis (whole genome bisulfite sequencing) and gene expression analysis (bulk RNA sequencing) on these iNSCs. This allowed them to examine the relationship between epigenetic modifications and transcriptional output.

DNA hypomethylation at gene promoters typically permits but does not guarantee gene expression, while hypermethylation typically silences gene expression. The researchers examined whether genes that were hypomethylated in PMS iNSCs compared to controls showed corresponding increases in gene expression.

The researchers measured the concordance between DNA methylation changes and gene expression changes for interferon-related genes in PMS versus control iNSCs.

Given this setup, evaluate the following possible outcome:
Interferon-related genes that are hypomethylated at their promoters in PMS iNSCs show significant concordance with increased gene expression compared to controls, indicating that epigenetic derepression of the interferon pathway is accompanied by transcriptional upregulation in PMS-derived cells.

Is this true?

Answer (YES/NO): YES